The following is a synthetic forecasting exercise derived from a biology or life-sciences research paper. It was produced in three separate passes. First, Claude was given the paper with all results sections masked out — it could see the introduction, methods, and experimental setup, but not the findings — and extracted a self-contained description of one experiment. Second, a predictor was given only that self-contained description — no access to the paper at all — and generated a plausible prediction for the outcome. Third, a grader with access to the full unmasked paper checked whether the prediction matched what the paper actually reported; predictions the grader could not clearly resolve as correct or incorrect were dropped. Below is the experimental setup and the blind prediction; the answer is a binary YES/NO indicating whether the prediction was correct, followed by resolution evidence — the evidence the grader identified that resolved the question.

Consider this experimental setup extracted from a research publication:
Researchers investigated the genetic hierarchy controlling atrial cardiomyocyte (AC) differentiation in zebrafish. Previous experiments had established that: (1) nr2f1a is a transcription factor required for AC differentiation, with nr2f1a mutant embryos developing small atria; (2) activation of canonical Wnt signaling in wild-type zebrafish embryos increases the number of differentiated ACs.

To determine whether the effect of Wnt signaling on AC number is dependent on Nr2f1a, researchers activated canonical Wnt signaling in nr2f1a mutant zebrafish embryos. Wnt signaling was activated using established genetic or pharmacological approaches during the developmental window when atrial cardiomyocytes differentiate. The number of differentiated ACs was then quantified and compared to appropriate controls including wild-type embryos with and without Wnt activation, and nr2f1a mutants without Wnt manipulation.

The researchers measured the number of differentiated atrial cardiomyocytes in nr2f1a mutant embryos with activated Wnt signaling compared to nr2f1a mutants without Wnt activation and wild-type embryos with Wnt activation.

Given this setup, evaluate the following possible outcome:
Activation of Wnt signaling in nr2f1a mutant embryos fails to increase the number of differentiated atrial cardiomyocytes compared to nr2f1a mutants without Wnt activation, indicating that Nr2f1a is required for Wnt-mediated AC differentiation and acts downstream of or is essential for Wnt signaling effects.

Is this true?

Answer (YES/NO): YES